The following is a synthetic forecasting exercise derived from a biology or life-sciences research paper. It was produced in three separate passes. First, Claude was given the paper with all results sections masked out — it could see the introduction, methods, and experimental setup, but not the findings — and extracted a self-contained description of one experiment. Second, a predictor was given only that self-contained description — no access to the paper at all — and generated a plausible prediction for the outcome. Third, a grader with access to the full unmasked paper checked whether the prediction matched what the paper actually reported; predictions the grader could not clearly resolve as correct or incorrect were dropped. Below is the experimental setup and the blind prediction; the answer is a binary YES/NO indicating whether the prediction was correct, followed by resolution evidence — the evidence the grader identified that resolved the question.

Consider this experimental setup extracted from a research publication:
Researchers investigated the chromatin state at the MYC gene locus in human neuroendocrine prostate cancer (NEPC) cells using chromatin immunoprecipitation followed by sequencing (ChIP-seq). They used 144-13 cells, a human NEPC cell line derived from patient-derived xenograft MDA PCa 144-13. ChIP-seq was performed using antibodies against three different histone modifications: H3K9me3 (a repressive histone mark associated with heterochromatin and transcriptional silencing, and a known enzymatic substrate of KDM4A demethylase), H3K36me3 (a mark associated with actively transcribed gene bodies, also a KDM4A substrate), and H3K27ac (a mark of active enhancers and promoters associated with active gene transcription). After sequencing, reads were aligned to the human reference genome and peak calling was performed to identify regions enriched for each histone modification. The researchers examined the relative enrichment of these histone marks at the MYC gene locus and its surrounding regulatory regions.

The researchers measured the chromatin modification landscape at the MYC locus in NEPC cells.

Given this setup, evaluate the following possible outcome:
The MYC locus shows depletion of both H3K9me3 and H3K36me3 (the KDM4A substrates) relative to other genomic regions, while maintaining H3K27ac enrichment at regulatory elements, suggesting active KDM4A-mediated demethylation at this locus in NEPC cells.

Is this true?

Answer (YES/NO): NO